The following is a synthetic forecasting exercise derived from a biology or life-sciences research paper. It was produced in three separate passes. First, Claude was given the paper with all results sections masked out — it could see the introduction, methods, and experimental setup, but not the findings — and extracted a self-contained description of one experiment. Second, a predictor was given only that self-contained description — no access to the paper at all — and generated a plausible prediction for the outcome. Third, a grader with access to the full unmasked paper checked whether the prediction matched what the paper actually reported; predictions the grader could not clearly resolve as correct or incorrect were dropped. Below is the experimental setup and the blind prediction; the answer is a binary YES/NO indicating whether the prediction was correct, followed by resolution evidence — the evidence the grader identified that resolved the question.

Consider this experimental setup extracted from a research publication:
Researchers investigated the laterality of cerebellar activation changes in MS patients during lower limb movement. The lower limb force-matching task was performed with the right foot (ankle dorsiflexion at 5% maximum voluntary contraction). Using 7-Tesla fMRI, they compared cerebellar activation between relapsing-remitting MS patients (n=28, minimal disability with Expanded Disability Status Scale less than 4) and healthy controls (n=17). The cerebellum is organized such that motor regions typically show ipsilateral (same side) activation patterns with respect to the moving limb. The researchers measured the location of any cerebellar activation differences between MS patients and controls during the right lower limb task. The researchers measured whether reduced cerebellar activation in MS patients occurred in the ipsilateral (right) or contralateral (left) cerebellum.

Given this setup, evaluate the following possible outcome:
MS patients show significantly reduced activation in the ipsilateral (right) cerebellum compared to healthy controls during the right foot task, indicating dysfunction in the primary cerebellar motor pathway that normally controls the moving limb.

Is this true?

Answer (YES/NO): YES